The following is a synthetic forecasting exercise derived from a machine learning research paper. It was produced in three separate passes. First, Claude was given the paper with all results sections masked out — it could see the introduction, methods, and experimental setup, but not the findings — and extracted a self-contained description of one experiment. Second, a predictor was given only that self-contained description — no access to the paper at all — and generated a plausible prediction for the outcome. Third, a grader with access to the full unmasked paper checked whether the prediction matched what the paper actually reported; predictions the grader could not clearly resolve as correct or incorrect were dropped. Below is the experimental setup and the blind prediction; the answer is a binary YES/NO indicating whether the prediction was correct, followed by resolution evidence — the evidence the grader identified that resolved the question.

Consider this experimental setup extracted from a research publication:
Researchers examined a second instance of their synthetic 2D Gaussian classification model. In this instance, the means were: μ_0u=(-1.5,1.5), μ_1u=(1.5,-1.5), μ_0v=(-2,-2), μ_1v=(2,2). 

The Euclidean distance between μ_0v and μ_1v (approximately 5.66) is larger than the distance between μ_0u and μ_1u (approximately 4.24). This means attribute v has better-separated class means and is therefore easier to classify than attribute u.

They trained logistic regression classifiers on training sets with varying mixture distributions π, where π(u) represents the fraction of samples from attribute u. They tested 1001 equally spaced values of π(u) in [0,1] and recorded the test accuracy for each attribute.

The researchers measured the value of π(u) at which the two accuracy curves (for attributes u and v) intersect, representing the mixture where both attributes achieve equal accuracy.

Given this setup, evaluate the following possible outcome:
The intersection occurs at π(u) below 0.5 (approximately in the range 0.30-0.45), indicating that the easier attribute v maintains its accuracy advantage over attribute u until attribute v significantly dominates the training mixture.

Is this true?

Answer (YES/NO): NO